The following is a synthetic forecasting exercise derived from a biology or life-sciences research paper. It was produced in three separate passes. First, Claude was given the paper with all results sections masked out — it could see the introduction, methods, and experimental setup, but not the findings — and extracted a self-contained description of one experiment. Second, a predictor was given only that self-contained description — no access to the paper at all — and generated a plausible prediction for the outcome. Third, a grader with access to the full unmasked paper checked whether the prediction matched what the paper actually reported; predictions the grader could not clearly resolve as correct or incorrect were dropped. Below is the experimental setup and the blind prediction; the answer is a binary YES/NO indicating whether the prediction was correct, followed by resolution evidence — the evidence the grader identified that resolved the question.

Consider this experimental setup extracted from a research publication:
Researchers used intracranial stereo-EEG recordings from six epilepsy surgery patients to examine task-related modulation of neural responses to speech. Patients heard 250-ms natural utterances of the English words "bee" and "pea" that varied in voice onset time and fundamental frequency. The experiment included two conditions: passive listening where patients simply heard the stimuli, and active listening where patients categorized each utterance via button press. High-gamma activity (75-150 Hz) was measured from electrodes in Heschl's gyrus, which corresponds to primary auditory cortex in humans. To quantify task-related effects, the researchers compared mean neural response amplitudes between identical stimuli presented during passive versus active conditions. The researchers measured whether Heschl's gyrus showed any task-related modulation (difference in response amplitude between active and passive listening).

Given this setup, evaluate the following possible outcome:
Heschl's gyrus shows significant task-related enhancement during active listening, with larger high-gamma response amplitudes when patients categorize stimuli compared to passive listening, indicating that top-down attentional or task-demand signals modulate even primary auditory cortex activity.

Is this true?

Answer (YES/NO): YES